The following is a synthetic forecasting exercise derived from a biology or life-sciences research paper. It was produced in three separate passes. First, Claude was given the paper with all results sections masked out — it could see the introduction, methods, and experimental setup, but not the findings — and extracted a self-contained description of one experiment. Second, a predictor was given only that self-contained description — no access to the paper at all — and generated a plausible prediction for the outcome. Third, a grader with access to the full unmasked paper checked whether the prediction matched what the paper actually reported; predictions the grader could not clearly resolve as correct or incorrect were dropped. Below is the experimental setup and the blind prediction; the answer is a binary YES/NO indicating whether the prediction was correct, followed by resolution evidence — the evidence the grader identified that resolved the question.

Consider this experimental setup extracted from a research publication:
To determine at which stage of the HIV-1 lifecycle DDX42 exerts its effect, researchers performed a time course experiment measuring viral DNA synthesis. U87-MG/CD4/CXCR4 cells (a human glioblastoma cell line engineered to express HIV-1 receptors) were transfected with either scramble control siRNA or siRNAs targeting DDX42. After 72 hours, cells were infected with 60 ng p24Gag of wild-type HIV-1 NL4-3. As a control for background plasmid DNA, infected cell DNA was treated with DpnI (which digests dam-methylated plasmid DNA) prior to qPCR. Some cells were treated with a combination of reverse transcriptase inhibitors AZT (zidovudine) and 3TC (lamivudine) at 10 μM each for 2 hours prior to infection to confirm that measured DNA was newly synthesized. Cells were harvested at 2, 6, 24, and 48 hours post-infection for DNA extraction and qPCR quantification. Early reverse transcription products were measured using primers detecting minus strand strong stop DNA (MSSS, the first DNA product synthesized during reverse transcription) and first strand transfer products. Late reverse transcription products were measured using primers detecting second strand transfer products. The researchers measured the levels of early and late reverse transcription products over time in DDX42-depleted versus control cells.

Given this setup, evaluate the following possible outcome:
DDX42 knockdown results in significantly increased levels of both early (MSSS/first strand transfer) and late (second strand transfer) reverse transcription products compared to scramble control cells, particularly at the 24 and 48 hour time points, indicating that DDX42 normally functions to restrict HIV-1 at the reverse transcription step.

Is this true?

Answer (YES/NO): YES